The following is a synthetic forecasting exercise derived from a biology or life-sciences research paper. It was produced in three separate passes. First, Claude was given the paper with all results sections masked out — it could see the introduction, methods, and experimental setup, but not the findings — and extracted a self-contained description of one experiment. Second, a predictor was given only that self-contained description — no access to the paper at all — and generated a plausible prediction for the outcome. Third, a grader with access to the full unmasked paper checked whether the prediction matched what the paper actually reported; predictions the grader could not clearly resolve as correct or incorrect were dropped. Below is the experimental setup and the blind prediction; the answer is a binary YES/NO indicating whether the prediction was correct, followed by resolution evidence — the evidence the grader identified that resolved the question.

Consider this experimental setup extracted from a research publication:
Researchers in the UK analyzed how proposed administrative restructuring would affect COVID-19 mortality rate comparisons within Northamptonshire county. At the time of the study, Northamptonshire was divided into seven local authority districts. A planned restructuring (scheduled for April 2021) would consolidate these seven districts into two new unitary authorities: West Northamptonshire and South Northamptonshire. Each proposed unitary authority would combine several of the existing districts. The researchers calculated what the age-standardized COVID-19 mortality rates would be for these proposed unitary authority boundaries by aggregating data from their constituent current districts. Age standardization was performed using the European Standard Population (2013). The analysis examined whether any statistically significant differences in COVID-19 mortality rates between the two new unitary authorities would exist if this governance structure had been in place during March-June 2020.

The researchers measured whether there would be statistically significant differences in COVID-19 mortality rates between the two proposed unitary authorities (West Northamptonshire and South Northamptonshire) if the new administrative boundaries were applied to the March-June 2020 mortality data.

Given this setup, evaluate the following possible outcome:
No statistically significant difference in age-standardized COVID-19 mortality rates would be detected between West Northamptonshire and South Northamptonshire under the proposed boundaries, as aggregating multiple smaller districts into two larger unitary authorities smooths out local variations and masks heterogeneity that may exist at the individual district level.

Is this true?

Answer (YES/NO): YES